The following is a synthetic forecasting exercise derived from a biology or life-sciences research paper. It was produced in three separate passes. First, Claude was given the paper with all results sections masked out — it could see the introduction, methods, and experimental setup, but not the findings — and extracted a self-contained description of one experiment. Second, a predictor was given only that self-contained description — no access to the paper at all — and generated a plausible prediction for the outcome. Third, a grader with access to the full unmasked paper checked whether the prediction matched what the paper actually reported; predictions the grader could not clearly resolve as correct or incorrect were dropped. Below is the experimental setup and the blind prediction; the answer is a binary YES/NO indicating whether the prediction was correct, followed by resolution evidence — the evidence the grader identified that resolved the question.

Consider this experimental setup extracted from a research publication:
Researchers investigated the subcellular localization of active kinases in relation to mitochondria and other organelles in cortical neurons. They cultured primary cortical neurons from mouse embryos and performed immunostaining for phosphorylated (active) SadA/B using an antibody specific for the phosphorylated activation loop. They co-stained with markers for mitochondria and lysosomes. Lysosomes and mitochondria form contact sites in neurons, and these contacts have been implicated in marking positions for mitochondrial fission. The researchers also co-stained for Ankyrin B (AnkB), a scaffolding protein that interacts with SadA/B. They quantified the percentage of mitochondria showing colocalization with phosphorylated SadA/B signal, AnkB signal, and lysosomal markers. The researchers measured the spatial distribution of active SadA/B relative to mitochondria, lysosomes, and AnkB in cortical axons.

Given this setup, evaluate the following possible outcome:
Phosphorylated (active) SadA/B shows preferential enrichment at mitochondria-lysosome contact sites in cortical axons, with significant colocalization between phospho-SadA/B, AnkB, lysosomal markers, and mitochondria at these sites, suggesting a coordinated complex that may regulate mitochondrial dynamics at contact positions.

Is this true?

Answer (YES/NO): NO